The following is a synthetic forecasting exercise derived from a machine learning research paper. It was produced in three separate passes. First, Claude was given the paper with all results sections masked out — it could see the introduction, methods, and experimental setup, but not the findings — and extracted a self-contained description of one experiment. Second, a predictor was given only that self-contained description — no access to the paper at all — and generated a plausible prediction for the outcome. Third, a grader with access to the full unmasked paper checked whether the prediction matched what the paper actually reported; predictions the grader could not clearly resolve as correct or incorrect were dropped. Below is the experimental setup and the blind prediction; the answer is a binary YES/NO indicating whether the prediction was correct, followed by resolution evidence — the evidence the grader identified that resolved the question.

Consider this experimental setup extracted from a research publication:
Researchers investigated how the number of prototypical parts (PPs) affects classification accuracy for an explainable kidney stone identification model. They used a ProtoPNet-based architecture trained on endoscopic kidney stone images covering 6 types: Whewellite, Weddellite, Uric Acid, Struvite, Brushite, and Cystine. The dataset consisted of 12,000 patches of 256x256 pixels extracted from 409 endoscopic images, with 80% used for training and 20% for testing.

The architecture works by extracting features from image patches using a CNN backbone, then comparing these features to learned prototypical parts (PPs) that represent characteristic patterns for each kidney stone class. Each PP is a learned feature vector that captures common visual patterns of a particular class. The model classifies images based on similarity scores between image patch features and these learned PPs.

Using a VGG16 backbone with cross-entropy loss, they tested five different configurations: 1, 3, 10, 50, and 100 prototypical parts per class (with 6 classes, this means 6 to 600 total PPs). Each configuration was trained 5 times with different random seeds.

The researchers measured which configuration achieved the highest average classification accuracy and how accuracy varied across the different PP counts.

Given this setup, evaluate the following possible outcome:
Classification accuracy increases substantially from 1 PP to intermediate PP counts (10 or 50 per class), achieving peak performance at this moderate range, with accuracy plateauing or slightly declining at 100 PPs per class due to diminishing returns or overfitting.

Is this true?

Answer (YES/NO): NO